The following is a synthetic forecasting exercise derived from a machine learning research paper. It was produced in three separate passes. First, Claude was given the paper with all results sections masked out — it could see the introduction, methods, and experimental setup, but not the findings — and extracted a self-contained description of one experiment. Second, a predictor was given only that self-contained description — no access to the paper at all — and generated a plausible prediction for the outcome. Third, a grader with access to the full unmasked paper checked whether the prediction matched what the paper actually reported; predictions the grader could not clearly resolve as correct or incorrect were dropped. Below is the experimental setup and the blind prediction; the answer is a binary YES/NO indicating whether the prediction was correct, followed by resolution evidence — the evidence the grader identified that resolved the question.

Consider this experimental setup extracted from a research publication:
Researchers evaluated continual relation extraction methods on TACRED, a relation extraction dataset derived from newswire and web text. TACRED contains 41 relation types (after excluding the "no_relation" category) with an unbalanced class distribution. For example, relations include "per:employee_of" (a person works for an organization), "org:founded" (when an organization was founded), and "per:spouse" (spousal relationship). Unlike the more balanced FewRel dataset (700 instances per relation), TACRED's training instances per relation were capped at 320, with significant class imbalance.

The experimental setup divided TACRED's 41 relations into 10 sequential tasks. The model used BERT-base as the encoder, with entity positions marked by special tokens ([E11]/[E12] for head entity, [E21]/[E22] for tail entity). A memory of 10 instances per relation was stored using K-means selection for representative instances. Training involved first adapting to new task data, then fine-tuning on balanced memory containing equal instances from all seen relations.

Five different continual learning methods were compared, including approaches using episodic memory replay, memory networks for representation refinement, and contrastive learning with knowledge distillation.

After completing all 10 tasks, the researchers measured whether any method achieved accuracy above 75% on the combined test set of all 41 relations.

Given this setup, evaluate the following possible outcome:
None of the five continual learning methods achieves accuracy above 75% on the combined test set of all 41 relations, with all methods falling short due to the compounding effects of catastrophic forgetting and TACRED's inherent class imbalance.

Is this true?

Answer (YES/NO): NO